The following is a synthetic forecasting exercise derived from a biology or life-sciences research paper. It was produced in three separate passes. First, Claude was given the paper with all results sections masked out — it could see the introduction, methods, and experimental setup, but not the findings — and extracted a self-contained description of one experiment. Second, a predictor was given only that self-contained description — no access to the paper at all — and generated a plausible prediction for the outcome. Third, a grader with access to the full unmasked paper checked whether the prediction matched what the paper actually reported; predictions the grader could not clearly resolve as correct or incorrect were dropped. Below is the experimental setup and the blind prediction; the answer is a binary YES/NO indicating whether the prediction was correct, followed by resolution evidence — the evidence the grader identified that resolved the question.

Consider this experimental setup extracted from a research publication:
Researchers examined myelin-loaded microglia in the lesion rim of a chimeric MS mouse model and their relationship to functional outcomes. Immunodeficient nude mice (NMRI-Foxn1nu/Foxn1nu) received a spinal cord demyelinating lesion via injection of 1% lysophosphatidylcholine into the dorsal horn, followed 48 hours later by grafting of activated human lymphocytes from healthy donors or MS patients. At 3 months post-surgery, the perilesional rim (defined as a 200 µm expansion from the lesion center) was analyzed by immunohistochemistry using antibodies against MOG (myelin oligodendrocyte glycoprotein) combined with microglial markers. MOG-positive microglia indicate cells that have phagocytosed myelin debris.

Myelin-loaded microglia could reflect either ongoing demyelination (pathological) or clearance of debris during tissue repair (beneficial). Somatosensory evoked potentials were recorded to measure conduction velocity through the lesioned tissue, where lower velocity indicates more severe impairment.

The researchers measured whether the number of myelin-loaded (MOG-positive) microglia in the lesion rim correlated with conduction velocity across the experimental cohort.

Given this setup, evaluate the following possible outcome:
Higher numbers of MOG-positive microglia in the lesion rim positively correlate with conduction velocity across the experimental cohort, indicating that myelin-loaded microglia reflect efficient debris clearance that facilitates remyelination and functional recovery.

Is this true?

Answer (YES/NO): NO